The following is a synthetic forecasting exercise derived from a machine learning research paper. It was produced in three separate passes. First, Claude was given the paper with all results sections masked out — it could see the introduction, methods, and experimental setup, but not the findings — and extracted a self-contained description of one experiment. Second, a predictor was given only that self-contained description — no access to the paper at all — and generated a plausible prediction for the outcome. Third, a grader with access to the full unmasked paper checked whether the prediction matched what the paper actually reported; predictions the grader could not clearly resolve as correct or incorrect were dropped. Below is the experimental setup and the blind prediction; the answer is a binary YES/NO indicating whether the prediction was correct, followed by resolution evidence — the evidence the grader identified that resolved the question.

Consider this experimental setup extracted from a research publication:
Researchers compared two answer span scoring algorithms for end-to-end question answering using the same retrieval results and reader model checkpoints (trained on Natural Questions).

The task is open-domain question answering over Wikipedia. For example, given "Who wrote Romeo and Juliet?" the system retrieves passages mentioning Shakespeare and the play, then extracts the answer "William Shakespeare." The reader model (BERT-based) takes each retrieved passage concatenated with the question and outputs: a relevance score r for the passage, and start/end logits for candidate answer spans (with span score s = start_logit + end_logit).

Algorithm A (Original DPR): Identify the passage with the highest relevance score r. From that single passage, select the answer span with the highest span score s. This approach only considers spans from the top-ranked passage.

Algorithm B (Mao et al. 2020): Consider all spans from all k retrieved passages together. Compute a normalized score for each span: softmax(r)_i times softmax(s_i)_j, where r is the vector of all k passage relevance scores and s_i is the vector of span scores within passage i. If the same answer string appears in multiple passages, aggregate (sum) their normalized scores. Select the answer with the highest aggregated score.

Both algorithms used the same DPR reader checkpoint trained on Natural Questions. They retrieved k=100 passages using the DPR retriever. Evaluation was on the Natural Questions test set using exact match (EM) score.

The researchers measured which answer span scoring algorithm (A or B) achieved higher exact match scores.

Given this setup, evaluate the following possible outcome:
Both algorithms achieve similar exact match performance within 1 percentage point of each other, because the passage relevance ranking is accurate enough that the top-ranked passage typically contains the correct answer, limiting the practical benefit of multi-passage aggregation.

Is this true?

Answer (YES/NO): YES